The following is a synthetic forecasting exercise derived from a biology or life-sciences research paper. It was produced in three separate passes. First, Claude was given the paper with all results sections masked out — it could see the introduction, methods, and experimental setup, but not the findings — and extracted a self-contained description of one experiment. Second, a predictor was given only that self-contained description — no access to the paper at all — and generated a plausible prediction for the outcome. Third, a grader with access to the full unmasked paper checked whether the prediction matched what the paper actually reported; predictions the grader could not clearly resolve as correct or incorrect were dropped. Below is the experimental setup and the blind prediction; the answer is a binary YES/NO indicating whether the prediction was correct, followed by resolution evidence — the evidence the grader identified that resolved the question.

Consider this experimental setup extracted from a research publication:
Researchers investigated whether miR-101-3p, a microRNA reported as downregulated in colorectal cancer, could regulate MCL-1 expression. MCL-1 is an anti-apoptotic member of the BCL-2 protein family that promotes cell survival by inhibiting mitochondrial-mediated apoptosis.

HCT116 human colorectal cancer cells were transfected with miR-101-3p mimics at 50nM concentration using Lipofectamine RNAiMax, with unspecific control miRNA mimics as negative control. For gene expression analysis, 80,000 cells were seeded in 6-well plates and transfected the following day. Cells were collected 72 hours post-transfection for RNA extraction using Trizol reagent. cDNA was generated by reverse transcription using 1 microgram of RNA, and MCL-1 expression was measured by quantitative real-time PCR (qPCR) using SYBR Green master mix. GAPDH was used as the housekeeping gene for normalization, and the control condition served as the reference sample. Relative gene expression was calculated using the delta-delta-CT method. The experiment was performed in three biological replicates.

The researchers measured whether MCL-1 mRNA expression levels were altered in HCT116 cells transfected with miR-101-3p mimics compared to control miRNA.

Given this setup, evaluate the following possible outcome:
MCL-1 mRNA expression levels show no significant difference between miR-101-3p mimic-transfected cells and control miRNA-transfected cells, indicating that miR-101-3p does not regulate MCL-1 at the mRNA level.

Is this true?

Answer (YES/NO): NO